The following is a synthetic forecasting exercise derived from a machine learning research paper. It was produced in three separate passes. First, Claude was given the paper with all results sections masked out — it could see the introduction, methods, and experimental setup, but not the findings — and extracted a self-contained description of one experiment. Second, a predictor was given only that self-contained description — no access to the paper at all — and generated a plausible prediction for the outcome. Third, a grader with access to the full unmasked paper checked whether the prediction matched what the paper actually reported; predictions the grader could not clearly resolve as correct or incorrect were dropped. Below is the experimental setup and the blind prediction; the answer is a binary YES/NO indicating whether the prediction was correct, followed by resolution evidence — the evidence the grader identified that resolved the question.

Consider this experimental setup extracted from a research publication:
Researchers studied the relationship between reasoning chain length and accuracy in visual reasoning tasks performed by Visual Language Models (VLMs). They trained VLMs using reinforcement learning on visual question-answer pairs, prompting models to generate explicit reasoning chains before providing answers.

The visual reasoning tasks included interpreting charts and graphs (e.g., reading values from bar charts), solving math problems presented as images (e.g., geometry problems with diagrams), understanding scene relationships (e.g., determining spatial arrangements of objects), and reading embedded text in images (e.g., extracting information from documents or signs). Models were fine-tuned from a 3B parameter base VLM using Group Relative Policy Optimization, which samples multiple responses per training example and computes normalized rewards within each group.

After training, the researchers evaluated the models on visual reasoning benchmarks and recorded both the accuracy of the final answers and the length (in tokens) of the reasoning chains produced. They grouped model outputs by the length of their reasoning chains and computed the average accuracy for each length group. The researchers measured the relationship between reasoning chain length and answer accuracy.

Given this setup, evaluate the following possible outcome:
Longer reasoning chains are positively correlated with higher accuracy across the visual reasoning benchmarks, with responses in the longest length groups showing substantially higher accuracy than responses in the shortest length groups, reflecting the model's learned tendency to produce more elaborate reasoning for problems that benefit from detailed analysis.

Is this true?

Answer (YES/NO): YES